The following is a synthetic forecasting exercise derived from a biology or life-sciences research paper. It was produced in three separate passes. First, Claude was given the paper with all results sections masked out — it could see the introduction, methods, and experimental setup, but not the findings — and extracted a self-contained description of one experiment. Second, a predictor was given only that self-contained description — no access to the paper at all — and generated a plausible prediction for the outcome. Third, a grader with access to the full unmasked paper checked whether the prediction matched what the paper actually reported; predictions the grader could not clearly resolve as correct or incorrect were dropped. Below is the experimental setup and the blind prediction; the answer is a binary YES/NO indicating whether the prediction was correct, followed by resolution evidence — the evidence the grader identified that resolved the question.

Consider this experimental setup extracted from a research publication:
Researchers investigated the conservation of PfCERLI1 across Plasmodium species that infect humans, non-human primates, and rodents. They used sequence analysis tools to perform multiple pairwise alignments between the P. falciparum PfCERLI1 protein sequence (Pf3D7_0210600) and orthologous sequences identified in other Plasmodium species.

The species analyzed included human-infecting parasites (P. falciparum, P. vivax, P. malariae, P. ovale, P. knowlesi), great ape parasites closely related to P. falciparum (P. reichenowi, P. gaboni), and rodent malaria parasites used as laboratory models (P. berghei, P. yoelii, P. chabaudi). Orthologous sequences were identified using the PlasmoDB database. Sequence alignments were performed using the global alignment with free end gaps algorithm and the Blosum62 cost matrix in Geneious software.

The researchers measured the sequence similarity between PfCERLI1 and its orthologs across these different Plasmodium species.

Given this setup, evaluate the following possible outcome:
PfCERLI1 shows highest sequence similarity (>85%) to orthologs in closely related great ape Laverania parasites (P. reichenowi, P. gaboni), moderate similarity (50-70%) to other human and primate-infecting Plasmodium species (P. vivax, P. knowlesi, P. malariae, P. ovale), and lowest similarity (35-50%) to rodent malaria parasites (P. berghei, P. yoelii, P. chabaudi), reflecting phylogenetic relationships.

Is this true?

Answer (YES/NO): NO